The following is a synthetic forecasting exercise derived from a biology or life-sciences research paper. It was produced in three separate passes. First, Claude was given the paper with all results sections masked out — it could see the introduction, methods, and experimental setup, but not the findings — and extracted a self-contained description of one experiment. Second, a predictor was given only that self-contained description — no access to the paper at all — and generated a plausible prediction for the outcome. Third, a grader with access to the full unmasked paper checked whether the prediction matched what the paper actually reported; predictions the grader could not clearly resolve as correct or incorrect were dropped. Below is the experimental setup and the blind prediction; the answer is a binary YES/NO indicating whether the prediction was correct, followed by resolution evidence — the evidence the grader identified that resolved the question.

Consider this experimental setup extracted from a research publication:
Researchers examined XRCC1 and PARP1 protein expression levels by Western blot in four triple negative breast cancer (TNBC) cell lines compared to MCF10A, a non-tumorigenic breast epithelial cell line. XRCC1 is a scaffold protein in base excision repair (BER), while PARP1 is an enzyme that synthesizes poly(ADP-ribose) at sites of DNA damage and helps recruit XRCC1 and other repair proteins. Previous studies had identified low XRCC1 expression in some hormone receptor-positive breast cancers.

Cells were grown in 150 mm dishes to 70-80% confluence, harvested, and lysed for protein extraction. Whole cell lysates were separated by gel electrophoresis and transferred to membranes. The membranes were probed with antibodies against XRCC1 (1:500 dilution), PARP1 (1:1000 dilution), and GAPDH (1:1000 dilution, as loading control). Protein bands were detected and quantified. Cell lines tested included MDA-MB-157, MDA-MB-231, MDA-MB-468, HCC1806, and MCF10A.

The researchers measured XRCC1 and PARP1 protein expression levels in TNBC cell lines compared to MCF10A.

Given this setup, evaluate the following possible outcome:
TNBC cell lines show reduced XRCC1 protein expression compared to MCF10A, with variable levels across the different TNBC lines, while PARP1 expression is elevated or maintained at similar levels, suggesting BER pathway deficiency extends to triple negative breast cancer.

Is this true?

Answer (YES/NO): NO